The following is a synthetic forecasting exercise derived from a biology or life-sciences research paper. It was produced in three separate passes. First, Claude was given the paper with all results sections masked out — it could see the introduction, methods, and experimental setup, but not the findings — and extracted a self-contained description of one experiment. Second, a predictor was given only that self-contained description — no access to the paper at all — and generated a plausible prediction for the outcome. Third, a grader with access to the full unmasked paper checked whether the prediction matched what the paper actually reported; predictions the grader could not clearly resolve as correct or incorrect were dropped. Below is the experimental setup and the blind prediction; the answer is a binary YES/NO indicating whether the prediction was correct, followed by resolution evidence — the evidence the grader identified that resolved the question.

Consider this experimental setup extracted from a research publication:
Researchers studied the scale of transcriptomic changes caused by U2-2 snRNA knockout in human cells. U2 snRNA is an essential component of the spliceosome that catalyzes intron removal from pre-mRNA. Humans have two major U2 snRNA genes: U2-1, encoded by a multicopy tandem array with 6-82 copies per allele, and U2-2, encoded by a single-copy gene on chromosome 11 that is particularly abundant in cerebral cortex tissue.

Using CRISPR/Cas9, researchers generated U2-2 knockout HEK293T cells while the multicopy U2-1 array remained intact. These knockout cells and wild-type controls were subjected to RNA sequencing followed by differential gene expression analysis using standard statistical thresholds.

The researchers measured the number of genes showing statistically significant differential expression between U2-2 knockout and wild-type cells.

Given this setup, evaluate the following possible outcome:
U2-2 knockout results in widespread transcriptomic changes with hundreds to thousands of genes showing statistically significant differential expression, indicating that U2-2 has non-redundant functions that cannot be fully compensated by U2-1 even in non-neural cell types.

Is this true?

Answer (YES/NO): YES